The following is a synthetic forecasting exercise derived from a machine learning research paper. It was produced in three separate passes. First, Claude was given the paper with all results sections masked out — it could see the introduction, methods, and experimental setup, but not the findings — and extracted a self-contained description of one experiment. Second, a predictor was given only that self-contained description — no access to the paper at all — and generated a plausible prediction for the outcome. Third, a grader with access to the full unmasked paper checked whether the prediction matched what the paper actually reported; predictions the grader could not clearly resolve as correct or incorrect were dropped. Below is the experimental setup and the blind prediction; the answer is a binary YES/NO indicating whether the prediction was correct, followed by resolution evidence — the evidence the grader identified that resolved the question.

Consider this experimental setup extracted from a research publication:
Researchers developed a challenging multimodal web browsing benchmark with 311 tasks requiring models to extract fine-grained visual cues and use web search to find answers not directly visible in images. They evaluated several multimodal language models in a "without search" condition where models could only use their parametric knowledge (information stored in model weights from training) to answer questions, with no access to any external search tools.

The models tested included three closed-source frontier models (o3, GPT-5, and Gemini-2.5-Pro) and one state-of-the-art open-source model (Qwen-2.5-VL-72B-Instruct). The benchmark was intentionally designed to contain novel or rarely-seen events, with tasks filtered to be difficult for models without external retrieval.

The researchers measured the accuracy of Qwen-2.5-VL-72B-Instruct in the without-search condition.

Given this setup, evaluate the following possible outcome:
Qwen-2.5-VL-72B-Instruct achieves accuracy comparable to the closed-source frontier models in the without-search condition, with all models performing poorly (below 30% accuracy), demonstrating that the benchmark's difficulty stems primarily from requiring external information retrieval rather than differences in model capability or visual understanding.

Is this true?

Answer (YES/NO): NO